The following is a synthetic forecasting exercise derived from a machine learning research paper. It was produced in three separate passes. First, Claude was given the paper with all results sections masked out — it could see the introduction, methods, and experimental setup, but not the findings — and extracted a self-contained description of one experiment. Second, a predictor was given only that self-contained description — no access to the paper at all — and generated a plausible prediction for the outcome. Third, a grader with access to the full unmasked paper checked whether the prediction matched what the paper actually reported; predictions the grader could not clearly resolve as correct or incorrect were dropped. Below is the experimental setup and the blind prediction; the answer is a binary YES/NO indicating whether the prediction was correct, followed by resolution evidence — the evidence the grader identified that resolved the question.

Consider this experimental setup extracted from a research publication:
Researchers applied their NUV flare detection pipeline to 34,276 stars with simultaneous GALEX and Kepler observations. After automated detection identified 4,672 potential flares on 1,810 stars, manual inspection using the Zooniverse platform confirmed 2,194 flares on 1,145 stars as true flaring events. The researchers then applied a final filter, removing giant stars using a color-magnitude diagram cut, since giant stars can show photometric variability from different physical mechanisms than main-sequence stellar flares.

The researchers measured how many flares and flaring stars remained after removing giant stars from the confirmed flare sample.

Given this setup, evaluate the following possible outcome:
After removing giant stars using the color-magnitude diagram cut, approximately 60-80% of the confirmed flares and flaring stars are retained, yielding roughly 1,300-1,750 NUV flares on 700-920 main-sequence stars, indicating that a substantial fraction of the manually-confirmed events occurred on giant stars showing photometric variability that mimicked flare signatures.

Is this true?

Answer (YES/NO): NO